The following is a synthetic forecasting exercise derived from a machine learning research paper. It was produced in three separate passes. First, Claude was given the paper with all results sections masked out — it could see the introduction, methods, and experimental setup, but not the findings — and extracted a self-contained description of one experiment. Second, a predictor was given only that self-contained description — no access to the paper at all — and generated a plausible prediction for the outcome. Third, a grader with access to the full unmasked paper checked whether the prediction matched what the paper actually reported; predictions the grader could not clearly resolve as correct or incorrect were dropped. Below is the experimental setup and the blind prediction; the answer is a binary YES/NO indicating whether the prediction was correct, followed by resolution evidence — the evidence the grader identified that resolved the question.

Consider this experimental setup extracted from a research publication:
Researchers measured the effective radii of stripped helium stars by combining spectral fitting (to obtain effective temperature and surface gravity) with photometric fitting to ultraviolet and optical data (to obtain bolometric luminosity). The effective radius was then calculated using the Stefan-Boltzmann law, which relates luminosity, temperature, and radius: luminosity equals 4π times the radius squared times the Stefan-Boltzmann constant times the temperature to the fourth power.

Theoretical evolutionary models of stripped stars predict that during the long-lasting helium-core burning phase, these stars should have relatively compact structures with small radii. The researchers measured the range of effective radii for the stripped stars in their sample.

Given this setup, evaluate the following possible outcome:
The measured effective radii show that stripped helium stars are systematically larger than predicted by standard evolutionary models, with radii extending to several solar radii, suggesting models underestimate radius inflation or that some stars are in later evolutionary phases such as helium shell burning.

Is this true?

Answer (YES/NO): NO